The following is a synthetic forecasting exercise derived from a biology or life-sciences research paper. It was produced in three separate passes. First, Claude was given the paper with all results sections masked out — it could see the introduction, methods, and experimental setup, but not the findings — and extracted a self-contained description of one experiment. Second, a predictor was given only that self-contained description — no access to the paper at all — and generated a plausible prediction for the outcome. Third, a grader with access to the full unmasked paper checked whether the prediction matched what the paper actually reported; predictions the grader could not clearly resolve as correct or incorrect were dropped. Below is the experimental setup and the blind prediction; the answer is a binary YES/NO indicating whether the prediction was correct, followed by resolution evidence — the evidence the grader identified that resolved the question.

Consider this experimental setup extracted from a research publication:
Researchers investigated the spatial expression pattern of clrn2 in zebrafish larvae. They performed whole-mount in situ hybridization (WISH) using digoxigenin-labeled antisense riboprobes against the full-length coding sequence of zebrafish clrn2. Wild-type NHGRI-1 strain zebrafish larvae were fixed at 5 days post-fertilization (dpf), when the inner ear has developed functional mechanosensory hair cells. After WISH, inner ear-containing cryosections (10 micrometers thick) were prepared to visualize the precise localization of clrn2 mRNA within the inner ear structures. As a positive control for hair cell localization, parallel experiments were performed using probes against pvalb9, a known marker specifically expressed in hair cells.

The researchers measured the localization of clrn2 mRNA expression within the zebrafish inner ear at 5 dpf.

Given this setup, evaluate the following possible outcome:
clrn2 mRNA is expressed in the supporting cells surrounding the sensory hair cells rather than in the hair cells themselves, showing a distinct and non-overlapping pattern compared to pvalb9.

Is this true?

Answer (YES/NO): NO